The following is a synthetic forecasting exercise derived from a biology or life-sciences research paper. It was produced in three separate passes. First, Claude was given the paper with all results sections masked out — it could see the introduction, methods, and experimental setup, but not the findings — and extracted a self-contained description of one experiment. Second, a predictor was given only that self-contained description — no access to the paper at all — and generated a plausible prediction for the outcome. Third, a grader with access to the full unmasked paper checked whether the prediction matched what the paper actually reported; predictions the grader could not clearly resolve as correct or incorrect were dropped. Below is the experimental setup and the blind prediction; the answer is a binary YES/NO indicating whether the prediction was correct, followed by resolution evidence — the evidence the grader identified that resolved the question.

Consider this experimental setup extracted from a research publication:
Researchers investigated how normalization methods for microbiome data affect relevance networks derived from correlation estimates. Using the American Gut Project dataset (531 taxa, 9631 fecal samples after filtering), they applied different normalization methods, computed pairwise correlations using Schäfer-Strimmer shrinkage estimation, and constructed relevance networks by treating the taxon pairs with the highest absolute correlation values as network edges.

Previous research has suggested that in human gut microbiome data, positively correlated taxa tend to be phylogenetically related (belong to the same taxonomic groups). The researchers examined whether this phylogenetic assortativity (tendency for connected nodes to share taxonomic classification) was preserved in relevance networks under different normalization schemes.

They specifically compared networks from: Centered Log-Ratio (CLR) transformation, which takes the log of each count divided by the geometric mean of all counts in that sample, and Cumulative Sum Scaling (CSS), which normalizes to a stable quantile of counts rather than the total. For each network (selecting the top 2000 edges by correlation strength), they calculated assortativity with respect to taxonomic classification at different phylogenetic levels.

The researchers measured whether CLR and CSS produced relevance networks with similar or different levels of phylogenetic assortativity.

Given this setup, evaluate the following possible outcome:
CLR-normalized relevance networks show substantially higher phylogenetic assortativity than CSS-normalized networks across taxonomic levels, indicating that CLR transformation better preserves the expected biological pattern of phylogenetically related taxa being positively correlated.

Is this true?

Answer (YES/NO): NO